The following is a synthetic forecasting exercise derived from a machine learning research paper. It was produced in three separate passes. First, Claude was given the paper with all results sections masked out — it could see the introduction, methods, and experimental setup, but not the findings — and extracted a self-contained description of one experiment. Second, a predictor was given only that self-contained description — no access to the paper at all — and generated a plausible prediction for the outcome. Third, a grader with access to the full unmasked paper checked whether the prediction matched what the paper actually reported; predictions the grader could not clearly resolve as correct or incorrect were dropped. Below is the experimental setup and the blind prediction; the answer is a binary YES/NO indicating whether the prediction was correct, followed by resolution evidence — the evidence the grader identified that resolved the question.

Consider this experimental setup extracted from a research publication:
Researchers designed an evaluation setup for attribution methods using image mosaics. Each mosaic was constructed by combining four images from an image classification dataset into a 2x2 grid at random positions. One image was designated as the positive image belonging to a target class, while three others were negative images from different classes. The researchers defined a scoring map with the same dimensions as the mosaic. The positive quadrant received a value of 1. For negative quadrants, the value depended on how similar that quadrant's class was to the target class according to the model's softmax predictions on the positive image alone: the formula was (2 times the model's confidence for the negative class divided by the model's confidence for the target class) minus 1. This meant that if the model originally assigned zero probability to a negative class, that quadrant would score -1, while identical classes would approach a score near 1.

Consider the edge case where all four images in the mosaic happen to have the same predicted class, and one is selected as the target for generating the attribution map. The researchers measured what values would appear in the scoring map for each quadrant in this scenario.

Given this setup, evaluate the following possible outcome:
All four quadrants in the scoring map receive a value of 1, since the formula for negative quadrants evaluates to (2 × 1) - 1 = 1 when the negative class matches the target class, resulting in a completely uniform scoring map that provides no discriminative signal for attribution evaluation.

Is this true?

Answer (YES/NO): YES